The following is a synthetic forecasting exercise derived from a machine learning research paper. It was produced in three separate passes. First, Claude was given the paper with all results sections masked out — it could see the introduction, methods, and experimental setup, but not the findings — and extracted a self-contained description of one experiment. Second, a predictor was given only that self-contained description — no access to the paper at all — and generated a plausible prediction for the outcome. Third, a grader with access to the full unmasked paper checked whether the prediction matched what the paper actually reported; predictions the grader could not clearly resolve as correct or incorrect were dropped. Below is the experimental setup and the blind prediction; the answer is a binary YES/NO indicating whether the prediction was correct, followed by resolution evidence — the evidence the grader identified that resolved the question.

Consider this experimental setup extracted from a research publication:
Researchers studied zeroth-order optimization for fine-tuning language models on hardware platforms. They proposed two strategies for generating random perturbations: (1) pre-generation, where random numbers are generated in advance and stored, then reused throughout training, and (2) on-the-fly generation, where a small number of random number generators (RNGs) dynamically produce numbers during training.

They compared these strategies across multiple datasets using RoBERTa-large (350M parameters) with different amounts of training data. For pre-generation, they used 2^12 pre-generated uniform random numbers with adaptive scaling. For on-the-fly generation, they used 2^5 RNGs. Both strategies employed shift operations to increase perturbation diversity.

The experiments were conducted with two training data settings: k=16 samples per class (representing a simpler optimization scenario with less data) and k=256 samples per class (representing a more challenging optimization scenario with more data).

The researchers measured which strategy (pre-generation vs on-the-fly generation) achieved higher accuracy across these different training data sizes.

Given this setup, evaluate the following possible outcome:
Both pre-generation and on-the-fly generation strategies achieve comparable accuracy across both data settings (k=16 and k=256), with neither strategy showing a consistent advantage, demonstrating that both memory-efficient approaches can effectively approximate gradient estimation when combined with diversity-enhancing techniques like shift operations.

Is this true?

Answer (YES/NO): NO